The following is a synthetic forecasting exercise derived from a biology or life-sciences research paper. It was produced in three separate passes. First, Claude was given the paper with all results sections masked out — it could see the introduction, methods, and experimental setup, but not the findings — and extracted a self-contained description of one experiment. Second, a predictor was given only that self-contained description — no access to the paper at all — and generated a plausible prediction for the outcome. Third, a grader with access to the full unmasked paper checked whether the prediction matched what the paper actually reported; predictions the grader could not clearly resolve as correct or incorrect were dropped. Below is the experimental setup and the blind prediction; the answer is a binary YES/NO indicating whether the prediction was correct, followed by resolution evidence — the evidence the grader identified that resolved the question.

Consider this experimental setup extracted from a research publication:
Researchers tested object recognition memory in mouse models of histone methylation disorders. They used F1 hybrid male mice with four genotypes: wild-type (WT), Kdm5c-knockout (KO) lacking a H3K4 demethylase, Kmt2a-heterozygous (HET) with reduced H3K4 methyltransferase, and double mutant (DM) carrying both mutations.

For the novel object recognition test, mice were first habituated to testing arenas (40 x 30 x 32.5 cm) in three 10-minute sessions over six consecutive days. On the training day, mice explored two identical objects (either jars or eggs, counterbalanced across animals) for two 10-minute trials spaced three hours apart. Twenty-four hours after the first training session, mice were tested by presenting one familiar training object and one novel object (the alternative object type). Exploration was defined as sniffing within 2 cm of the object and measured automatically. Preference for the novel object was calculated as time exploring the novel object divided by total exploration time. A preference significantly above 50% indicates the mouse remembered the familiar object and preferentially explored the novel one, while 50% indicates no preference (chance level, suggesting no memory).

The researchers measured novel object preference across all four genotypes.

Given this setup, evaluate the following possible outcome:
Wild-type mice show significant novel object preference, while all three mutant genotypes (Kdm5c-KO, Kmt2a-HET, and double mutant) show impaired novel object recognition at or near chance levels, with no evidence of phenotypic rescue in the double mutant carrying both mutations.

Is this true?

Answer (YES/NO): NO